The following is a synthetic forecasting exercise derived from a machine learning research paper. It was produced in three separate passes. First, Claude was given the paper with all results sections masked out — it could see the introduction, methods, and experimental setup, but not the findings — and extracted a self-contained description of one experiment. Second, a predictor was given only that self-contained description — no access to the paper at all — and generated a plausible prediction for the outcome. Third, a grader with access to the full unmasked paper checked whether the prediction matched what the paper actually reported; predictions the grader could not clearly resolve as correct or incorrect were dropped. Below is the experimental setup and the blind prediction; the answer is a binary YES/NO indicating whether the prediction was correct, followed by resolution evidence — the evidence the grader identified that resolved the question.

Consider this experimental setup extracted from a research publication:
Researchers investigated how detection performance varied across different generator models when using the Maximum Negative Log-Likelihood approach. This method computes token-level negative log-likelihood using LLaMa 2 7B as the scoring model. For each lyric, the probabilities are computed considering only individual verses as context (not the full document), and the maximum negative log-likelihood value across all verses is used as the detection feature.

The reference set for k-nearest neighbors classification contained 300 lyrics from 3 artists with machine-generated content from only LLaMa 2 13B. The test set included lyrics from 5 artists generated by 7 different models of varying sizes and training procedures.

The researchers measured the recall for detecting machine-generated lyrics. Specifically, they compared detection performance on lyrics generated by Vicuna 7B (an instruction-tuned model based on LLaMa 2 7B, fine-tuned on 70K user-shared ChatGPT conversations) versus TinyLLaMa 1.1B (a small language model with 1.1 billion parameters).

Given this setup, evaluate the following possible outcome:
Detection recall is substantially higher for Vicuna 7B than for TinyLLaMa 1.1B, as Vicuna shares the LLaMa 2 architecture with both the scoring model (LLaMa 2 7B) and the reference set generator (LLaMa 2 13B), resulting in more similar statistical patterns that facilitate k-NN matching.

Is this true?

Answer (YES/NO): YES